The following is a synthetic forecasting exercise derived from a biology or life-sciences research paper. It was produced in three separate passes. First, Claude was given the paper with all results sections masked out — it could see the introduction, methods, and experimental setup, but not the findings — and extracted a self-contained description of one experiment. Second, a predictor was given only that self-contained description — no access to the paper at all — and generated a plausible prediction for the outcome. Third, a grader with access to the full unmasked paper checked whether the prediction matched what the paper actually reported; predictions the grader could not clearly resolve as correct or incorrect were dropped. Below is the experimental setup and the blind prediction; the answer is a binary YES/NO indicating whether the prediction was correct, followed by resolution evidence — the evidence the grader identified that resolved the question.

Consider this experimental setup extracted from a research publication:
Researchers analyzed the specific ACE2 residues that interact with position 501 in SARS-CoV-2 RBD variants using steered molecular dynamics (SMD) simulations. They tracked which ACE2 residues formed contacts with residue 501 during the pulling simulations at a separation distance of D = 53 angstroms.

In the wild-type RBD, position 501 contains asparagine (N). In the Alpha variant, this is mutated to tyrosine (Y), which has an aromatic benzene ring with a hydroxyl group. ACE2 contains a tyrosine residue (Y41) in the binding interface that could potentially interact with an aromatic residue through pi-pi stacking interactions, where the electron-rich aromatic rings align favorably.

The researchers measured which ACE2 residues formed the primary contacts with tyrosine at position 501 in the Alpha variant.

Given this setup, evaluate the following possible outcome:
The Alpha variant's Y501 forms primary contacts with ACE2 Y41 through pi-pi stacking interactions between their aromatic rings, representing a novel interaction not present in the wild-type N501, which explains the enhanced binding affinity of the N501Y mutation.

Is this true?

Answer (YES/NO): YES